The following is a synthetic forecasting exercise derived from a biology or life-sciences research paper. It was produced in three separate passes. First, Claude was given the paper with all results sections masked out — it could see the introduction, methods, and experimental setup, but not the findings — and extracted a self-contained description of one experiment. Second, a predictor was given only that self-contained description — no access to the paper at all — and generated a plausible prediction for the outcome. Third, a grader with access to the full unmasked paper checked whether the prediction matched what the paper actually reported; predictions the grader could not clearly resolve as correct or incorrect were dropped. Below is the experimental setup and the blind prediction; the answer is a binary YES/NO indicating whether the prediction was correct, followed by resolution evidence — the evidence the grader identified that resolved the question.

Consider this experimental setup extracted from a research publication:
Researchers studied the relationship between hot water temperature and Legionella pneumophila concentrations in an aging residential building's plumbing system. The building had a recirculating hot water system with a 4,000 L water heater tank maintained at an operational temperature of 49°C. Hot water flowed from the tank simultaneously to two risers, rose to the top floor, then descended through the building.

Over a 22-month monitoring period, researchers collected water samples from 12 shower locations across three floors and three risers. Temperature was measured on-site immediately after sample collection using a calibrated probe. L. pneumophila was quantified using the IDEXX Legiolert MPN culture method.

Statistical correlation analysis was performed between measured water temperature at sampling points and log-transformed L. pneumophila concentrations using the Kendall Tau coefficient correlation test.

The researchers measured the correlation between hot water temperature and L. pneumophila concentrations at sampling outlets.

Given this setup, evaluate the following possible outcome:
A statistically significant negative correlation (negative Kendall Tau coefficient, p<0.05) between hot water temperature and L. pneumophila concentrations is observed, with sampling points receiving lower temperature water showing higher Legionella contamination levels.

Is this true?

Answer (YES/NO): NO